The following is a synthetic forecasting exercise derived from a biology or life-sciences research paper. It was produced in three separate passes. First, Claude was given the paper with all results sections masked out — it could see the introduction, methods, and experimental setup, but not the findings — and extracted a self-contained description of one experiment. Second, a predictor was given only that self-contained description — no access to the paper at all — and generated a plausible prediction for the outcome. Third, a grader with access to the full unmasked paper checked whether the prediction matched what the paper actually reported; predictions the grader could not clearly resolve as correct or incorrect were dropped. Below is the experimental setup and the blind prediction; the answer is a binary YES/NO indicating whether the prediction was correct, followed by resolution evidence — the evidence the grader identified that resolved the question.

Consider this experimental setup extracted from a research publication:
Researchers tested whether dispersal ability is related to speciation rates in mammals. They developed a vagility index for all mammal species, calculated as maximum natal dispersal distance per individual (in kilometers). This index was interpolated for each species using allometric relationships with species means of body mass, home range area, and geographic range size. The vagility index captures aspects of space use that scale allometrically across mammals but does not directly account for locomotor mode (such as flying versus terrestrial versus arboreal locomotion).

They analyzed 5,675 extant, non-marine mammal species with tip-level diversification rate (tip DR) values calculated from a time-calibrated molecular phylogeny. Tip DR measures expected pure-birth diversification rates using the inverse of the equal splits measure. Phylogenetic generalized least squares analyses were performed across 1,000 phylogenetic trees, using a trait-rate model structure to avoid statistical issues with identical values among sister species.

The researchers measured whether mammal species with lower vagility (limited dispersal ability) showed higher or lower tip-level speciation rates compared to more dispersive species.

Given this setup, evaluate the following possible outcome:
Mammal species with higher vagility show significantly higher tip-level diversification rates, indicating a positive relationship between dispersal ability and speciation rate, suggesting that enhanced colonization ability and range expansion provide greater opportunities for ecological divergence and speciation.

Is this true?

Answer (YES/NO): NO